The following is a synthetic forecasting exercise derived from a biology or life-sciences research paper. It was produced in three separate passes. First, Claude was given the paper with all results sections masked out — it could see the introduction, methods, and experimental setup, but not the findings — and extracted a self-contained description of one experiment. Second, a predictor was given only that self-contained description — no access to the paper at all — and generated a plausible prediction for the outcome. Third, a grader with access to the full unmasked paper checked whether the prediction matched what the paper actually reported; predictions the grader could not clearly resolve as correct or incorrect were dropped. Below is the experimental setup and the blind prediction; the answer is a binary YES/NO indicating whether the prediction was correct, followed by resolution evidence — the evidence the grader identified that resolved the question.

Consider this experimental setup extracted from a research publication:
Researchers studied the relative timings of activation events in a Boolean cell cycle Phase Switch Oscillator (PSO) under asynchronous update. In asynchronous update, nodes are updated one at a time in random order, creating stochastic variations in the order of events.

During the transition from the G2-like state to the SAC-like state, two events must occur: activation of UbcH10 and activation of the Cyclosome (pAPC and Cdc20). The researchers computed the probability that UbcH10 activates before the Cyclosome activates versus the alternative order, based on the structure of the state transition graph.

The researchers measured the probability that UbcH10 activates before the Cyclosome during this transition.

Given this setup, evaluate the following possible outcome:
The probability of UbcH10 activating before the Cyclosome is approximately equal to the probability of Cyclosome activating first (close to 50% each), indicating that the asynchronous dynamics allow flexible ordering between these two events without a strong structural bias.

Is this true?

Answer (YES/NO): NO